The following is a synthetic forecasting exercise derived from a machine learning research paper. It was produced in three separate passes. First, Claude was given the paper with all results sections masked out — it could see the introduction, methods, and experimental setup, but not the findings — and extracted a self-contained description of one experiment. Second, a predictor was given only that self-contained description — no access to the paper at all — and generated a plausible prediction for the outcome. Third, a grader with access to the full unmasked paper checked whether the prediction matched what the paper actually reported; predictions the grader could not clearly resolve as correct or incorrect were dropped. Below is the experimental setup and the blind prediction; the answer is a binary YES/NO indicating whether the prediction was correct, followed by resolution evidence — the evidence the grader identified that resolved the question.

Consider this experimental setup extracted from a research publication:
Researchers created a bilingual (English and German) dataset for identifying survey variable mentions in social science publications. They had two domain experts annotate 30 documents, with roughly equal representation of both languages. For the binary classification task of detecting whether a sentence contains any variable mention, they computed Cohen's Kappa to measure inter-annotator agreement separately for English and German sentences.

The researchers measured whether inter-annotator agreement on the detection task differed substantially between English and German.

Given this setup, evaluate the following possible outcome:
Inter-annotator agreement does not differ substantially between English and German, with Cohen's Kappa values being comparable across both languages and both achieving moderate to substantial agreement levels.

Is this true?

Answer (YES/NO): YES